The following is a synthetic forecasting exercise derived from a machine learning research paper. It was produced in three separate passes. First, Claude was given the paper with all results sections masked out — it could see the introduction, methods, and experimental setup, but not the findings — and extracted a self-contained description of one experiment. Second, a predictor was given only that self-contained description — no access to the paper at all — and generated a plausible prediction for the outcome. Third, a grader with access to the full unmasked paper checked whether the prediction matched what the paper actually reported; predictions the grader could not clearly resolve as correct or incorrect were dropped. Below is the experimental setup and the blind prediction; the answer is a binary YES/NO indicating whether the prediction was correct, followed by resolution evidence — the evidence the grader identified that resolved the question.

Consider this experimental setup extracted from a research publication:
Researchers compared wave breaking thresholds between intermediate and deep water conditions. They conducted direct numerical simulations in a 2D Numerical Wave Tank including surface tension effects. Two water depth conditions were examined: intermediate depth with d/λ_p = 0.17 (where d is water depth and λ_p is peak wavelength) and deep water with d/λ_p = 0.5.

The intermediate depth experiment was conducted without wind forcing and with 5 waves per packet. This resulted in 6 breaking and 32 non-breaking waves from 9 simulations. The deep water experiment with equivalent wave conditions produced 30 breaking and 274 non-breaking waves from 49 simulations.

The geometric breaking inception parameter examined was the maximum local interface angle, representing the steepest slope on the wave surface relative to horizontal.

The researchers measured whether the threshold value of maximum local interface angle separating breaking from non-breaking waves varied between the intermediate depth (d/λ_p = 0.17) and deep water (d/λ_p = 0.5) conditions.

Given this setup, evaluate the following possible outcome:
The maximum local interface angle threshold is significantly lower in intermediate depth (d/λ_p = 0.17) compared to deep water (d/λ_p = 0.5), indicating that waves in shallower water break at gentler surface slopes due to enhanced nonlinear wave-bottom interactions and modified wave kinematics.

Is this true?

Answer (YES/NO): NO